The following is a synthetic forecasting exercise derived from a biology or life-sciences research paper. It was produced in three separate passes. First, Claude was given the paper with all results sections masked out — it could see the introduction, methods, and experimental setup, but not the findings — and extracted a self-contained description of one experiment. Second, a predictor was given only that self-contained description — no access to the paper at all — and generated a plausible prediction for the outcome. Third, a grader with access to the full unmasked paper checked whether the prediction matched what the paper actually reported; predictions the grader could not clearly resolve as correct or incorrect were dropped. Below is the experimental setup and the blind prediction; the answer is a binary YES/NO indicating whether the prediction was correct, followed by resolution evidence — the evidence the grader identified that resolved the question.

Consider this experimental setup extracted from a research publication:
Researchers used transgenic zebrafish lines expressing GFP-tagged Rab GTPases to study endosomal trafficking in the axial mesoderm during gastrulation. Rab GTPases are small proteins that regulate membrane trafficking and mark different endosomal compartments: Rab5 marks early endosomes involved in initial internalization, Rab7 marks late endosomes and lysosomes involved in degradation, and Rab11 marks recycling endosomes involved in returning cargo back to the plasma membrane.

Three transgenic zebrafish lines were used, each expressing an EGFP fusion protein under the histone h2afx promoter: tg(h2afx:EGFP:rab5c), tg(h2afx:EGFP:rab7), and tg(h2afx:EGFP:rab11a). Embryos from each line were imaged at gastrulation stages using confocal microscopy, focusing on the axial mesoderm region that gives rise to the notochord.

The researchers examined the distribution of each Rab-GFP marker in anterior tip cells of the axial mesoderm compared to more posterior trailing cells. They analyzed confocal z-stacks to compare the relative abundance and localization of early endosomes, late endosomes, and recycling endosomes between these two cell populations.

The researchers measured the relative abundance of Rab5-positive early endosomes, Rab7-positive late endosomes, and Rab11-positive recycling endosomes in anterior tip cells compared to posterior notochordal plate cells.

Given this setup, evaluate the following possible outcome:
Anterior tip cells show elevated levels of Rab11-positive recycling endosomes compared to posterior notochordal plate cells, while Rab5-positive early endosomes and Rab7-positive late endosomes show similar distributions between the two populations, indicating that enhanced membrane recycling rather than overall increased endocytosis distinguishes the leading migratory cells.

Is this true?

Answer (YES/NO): NO